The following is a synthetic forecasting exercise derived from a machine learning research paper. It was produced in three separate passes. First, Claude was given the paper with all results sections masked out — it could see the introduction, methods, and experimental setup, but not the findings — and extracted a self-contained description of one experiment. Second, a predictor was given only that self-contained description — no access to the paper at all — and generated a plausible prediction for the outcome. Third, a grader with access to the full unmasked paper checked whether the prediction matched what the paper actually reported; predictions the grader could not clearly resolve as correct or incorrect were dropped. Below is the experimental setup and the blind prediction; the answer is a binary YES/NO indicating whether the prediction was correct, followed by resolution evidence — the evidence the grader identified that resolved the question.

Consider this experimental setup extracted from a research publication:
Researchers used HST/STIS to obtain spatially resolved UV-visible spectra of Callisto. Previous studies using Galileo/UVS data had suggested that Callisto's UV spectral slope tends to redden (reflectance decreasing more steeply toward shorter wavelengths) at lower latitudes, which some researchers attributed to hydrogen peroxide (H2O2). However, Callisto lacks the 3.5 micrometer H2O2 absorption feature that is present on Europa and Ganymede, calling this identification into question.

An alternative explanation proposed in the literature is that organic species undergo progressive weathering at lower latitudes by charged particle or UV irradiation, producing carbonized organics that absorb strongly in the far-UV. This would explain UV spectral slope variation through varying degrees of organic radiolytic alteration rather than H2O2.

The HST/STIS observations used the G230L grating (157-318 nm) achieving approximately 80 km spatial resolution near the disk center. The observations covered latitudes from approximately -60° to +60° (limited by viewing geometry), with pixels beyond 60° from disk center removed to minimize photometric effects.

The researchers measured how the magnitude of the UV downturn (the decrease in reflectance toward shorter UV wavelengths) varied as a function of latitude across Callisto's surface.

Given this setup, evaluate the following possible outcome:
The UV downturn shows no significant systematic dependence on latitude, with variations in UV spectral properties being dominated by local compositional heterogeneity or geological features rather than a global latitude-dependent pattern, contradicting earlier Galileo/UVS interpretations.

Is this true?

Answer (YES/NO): NO